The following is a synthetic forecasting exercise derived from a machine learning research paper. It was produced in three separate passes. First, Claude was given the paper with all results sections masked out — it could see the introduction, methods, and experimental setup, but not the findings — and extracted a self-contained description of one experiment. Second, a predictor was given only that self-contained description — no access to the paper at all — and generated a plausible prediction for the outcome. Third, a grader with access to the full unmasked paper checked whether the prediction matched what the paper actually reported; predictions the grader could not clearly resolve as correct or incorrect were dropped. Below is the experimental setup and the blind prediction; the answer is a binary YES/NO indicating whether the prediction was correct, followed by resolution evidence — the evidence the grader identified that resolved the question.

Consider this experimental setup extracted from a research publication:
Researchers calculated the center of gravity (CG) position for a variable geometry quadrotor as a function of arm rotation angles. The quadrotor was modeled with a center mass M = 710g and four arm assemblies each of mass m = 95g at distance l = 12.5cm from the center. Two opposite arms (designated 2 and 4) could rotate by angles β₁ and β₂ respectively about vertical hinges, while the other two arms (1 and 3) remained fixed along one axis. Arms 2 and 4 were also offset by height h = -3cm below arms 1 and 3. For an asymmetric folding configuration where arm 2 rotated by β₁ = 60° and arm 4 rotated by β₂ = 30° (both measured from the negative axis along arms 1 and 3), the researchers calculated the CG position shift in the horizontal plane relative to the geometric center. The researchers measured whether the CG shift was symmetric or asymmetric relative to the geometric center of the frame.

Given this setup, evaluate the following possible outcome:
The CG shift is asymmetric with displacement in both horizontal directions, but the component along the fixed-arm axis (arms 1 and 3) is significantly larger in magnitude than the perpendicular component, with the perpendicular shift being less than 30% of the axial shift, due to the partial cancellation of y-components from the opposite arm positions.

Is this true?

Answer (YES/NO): YES